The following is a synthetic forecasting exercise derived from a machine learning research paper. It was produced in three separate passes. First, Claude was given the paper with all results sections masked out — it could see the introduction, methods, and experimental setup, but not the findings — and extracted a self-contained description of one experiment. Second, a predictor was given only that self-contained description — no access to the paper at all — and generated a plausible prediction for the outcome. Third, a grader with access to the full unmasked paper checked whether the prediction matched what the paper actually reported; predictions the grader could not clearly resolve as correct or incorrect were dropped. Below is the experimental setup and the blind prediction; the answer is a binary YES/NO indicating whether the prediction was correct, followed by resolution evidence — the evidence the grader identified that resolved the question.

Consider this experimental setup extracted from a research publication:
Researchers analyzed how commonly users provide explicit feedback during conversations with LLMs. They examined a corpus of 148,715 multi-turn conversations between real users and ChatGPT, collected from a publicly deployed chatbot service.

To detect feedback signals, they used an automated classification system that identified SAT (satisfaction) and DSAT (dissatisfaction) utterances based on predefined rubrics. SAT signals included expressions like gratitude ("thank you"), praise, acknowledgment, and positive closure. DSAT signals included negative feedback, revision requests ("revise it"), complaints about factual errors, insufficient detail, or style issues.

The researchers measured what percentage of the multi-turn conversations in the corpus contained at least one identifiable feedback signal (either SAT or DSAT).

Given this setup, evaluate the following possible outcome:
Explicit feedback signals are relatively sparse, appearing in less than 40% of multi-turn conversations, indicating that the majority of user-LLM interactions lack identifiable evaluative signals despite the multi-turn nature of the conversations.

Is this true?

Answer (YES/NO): YES